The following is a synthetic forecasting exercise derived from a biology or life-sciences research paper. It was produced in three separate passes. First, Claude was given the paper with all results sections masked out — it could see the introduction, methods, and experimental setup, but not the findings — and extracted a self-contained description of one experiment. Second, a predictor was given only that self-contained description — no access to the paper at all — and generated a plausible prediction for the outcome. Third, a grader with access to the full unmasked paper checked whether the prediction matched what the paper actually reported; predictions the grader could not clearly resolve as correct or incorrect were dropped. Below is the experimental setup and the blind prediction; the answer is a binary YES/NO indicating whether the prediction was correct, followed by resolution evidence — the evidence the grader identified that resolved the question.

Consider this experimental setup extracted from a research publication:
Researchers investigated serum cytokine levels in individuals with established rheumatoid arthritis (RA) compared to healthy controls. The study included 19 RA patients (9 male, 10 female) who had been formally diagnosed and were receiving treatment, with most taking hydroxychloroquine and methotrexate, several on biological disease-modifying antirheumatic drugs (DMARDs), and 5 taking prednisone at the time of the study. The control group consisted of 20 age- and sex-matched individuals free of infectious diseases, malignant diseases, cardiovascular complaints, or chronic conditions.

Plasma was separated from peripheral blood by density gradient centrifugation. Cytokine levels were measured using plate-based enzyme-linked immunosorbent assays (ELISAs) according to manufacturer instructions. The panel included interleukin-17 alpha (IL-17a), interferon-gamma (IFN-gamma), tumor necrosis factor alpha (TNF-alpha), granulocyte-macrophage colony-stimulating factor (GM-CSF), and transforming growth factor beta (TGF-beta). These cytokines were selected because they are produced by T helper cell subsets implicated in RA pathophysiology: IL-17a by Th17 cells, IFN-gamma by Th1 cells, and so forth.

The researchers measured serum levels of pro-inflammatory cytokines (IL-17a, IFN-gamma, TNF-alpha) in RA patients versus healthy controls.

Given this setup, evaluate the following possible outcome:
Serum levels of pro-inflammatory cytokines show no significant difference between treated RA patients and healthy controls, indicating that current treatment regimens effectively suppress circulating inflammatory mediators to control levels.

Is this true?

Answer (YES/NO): YES